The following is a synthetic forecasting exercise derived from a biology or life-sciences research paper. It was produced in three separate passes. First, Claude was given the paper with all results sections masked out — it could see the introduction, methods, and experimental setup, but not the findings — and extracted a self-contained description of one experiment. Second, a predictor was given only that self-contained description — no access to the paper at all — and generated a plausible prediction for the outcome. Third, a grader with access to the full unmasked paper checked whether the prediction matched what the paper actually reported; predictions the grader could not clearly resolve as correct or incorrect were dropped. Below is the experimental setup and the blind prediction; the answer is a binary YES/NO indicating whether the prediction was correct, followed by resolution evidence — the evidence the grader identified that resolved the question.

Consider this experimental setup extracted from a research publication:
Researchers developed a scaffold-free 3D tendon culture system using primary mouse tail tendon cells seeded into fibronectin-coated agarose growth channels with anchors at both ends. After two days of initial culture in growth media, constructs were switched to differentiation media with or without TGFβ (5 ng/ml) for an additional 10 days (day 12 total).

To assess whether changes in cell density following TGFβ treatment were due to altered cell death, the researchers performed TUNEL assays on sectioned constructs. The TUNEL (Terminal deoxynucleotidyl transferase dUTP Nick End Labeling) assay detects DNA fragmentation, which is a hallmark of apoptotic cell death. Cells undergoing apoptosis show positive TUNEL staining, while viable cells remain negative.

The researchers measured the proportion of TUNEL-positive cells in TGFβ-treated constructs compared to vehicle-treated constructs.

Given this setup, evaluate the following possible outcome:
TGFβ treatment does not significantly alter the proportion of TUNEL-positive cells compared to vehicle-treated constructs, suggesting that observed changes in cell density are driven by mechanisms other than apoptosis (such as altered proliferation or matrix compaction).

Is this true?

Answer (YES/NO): NO